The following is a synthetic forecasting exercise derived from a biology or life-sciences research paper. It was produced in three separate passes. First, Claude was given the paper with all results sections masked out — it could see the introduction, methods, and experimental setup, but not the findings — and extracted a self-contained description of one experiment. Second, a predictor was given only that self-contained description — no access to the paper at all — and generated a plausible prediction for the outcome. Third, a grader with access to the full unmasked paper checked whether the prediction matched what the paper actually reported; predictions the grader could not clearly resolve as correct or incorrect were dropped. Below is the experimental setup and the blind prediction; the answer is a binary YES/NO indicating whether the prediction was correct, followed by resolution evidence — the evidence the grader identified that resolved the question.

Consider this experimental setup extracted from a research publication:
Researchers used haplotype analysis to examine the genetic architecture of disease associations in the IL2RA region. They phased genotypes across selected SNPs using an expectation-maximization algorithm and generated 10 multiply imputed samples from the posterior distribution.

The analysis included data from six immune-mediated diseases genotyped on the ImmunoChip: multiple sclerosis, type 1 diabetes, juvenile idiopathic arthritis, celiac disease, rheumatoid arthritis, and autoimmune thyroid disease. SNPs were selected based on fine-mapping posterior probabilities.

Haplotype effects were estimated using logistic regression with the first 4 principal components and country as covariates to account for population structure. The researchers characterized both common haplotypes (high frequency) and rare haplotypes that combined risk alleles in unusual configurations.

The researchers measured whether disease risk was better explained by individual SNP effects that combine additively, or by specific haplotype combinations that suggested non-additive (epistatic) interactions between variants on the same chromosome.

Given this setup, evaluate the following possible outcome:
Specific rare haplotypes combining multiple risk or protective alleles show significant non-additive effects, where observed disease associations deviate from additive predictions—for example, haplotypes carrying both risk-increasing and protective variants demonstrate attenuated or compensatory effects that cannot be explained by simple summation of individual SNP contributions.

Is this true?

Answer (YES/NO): NO